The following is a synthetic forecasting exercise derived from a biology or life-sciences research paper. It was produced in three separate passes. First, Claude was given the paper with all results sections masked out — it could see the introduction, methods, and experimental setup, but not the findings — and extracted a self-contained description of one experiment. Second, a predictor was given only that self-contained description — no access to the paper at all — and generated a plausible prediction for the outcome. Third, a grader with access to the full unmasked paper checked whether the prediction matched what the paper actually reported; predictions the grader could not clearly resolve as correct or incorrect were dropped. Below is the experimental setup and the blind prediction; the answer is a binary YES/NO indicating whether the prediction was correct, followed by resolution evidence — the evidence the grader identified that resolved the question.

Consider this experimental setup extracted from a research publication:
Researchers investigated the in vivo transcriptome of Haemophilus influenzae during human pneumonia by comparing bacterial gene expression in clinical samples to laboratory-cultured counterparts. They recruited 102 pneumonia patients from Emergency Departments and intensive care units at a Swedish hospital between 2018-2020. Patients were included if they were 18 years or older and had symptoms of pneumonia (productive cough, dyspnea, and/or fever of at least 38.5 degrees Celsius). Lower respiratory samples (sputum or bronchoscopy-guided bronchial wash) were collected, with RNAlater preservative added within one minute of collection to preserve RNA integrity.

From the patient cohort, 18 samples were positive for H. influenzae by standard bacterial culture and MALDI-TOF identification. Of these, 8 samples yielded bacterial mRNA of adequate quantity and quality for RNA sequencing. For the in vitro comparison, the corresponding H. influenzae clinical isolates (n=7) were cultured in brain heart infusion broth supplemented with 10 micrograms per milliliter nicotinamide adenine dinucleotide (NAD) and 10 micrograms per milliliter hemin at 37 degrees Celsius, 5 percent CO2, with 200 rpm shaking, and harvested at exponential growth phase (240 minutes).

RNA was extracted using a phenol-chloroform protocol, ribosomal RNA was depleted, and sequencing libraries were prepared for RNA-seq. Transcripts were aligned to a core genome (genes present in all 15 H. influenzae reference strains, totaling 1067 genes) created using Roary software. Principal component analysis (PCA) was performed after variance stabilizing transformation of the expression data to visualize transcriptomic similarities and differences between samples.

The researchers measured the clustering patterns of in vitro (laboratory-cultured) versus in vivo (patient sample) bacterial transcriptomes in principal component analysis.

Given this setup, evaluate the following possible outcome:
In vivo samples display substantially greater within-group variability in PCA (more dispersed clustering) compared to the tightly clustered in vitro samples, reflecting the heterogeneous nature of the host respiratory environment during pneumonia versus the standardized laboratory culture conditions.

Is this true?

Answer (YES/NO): YES